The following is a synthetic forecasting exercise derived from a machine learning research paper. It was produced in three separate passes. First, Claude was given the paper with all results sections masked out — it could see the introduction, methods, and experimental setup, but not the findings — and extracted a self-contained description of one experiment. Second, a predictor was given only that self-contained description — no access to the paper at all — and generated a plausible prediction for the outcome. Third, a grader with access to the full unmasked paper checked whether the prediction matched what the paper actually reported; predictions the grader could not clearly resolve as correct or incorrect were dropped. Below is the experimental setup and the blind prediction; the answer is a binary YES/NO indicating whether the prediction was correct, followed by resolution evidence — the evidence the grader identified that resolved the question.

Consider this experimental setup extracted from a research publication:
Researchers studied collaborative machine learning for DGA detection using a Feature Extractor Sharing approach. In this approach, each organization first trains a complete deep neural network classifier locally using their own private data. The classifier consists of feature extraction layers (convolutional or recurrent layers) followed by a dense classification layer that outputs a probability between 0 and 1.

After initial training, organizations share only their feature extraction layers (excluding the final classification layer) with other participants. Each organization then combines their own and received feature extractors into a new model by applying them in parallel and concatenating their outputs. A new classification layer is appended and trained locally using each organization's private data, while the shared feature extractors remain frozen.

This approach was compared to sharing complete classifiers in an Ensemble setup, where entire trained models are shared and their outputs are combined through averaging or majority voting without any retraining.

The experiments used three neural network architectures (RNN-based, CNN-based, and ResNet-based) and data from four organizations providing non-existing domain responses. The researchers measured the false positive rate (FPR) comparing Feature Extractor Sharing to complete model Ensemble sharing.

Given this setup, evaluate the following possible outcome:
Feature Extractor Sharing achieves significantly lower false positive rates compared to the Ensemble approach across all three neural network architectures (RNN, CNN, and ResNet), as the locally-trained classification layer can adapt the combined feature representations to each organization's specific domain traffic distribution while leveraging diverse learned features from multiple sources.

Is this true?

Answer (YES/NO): YES